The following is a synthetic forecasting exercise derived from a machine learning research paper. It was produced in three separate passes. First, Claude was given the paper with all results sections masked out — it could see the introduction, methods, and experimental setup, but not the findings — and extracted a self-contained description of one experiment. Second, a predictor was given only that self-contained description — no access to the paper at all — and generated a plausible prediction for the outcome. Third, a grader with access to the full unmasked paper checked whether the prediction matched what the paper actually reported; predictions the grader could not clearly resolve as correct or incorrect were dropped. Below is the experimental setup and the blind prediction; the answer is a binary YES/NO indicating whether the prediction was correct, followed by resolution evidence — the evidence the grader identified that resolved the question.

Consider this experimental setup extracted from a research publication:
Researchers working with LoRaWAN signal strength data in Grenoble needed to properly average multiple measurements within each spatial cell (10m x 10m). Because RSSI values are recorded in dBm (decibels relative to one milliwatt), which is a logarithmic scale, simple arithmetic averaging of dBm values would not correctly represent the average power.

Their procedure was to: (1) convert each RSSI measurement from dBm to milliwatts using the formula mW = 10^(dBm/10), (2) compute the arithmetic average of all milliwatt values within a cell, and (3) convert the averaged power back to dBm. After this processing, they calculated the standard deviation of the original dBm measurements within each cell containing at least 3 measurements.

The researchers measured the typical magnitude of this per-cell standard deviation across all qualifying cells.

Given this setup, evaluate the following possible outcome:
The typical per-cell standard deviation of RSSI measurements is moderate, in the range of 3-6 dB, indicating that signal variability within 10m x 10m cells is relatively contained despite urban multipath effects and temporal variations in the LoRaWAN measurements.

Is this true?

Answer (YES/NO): YES